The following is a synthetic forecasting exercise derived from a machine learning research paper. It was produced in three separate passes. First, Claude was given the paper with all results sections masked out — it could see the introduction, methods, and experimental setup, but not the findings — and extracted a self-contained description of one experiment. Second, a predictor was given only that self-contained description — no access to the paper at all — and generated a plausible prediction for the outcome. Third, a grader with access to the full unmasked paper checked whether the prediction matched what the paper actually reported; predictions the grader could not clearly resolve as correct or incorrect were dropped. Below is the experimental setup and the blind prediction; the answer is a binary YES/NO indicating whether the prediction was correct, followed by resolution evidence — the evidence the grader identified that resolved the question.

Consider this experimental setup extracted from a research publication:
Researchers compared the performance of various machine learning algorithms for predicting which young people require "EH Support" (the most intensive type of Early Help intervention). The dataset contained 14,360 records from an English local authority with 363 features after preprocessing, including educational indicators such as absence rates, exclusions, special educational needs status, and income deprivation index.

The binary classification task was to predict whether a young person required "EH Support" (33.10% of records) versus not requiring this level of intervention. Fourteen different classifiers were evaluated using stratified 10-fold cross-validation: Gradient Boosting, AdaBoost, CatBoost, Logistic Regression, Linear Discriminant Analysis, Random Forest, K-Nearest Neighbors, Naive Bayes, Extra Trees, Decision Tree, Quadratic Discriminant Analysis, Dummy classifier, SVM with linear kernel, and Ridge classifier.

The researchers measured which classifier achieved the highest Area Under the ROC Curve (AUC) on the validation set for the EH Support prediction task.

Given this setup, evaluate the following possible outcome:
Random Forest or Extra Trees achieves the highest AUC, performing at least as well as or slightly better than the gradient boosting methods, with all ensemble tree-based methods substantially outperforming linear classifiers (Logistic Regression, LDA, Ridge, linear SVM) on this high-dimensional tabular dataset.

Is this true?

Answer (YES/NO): NO